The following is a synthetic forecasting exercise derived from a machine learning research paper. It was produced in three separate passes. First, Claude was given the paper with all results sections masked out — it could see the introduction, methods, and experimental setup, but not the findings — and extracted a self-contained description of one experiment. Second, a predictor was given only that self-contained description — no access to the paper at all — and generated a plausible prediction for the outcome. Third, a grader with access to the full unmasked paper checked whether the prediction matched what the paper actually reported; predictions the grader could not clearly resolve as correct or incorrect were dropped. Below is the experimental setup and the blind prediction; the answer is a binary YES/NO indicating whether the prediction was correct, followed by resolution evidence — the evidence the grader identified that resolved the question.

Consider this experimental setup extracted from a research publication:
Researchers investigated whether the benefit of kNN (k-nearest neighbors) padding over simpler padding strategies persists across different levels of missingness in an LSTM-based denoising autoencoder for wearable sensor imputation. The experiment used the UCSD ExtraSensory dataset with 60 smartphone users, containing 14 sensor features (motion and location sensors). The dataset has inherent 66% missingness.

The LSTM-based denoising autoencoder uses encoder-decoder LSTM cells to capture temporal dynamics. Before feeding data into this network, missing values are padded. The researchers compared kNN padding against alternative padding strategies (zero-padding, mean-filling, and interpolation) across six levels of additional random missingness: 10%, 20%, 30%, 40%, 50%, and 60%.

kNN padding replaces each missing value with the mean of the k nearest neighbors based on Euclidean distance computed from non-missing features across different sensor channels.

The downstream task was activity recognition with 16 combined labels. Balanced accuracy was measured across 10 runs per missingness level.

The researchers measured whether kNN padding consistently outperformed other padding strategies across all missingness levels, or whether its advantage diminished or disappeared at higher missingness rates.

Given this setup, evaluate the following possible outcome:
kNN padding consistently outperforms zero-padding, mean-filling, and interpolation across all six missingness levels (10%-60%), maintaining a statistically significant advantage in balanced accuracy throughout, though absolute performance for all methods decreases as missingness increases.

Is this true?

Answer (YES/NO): NO